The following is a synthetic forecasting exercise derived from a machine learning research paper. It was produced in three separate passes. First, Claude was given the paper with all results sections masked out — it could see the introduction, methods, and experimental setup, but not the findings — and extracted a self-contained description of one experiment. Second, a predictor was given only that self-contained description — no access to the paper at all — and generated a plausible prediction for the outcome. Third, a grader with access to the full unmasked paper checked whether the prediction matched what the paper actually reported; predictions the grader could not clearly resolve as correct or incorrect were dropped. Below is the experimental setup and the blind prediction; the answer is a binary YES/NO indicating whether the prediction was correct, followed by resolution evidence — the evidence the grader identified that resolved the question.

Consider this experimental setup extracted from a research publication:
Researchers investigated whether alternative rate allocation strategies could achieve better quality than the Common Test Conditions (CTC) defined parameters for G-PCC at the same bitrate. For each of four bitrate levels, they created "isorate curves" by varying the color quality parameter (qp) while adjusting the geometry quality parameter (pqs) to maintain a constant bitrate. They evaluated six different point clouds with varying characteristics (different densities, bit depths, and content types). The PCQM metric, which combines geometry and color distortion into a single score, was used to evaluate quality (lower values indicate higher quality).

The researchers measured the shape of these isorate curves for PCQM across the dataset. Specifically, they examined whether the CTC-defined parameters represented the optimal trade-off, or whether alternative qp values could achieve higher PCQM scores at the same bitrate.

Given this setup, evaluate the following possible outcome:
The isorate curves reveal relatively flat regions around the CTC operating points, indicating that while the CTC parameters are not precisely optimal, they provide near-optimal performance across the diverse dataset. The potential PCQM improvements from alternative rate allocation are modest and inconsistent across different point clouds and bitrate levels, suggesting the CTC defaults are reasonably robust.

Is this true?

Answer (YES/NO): NO